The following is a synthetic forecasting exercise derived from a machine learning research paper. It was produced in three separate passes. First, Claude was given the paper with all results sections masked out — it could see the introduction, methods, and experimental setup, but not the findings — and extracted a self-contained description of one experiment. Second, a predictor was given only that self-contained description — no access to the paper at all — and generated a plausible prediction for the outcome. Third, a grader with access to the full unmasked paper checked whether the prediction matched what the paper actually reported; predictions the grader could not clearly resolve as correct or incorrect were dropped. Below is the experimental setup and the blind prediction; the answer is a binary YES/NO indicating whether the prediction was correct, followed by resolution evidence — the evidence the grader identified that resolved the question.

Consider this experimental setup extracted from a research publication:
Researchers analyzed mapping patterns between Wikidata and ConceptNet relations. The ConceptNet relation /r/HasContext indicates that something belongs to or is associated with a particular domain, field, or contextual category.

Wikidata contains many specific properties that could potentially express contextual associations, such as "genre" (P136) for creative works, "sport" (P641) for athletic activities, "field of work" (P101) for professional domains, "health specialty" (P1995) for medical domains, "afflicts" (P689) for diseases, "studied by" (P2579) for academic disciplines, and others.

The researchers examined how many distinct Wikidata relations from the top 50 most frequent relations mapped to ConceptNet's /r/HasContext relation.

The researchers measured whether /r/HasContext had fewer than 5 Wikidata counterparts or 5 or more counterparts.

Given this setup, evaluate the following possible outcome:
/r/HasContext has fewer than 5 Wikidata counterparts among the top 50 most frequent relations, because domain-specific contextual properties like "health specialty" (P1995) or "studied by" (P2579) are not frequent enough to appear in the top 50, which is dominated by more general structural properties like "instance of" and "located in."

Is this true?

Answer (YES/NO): NO